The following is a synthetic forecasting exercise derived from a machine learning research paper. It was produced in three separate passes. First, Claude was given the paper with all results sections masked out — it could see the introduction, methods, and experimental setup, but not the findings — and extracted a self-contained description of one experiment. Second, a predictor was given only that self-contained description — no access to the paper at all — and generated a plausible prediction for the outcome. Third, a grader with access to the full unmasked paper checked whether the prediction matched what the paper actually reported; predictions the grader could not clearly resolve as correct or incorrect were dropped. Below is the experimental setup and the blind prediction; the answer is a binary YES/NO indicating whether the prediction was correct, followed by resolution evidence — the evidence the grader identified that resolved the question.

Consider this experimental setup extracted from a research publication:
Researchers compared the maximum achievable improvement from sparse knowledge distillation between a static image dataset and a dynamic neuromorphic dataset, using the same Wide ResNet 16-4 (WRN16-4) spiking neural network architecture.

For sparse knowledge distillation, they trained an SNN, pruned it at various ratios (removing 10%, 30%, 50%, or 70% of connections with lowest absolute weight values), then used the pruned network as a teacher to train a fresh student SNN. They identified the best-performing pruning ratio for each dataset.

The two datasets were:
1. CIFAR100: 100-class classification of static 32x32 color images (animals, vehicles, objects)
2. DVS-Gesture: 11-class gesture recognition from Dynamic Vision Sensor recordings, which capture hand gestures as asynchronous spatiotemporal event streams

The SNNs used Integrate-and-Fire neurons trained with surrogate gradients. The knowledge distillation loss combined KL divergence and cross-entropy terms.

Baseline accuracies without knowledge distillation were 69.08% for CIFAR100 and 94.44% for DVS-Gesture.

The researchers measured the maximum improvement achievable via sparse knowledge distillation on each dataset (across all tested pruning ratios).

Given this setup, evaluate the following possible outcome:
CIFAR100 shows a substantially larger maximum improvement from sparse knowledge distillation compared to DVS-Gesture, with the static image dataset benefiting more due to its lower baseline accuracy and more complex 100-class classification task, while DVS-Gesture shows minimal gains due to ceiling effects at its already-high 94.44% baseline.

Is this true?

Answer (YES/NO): NO